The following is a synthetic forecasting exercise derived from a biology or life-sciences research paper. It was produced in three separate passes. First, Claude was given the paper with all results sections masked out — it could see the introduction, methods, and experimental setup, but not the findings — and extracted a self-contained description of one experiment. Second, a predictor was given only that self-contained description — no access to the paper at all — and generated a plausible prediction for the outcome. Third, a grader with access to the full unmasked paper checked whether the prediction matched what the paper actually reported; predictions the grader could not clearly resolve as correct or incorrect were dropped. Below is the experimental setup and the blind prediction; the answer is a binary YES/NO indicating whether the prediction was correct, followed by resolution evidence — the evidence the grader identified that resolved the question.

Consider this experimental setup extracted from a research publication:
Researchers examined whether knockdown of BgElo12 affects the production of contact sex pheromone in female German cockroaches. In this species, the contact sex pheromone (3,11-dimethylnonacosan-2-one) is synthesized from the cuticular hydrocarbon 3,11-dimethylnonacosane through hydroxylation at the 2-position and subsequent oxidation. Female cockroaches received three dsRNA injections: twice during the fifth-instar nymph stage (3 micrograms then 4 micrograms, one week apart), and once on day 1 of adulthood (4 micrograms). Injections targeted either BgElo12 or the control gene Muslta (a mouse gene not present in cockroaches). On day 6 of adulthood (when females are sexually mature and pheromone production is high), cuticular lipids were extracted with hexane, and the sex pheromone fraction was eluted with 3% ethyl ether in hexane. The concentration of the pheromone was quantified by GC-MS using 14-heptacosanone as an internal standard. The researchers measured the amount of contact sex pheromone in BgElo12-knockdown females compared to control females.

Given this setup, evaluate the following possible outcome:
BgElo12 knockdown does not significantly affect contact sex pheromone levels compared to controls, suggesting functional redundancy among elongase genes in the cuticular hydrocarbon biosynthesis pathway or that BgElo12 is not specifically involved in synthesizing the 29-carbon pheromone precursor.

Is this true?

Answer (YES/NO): NO